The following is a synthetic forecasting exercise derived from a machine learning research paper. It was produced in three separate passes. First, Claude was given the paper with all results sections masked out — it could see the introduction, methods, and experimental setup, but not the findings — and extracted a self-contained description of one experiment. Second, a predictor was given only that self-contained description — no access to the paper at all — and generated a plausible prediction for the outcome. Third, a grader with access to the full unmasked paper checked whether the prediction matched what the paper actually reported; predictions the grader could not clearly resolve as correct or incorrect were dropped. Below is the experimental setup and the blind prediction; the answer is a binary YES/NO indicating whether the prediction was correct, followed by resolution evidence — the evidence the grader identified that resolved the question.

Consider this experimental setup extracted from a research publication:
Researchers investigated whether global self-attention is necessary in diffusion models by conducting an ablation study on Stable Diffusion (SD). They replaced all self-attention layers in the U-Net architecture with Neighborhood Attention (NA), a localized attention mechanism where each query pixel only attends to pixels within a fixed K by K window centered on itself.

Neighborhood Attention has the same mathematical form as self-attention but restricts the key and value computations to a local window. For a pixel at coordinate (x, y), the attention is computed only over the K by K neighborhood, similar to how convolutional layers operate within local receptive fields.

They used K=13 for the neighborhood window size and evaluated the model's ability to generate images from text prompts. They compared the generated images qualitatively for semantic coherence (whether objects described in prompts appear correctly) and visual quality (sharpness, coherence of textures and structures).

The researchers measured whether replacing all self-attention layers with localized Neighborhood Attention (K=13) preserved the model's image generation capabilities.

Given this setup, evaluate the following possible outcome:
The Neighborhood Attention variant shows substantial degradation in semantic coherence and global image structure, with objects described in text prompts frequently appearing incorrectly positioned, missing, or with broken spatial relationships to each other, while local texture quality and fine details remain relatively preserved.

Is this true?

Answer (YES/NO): NO